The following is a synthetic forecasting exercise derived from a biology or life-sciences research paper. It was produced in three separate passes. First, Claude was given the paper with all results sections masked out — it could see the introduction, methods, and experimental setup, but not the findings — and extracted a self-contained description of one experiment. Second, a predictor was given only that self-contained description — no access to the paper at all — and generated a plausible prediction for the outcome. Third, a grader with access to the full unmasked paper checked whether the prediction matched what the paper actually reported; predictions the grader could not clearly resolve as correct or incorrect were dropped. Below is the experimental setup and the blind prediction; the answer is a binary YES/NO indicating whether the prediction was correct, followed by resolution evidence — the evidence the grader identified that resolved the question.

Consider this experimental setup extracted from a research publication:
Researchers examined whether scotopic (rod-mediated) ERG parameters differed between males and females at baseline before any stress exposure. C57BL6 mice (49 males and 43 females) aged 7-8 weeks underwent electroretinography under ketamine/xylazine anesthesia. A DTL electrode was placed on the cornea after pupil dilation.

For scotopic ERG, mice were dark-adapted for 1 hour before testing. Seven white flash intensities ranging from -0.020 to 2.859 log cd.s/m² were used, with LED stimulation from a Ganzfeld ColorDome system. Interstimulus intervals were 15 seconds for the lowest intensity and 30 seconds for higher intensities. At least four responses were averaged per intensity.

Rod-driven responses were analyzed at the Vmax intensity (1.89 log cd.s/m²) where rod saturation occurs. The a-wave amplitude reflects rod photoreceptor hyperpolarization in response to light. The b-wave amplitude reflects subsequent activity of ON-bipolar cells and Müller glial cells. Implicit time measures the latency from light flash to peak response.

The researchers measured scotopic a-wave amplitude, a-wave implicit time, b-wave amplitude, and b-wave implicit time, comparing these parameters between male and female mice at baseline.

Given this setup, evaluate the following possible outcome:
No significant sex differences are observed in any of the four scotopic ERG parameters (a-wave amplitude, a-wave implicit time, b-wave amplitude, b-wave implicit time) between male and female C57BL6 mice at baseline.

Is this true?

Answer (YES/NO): NO